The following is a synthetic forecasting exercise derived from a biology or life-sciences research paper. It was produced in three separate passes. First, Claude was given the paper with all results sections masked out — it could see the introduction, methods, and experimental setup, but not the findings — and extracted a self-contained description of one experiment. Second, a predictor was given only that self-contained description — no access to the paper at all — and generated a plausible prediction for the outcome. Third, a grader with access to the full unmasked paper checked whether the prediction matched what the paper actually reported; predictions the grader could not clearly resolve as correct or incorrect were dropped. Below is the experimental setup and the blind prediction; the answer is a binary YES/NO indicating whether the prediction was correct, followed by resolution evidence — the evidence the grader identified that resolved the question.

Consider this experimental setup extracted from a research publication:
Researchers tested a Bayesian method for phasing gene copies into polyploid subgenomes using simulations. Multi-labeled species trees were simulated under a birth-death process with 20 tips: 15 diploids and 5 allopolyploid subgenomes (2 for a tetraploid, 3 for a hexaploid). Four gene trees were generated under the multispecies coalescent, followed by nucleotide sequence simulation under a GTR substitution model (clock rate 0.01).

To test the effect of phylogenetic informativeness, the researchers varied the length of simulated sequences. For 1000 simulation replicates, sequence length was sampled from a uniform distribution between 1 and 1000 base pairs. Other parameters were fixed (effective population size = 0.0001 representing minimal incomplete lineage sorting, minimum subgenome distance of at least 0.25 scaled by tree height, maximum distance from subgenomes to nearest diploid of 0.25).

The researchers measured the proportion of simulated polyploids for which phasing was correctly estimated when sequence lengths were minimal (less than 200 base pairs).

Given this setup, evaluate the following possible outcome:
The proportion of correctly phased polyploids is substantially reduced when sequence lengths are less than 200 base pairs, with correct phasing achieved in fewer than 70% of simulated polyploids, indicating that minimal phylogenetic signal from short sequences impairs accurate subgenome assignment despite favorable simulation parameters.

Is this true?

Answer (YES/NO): NO